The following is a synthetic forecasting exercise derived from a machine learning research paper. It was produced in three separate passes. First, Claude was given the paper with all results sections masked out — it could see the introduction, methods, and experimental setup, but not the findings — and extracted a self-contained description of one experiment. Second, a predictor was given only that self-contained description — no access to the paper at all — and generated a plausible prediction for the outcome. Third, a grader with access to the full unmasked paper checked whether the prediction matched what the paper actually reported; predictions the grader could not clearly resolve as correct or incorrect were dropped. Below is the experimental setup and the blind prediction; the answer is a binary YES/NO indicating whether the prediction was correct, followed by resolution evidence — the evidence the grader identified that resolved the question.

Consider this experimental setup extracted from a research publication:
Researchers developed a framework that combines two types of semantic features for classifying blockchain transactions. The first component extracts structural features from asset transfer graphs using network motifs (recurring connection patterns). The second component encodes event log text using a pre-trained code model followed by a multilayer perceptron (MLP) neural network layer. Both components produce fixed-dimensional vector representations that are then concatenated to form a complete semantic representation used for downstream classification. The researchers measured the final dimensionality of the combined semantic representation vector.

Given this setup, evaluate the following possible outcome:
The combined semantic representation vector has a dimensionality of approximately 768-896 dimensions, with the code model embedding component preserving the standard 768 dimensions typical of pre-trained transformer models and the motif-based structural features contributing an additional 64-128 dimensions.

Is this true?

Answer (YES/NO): NO